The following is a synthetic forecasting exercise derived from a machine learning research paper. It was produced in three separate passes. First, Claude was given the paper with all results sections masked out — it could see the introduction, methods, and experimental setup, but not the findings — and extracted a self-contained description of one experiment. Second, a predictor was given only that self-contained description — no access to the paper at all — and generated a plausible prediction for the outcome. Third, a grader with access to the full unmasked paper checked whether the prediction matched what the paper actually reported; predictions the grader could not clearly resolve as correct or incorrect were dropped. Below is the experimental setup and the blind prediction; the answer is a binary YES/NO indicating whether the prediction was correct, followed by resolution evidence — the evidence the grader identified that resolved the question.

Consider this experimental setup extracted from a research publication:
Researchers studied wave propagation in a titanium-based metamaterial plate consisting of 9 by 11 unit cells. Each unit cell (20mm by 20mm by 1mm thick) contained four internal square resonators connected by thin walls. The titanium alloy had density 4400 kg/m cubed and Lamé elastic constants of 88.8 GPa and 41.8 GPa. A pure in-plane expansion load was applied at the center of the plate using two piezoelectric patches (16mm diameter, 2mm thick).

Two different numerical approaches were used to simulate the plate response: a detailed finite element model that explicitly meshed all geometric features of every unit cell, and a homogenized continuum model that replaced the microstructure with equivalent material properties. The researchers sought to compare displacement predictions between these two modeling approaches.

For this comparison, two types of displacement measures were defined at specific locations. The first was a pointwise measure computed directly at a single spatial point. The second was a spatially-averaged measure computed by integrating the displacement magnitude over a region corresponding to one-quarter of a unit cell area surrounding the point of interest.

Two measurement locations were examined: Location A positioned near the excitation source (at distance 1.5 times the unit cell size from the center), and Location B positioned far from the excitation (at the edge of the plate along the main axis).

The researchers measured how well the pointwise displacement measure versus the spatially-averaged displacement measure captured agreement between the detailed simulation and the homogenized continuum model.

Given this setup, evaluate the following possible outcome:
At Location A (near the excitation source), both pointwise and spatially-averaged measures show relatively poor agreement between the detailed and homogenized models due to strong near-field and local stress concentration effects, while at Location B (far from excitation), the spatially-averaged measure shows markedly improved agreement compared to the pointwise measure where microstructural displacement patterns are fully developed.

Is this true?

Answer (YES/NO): NO